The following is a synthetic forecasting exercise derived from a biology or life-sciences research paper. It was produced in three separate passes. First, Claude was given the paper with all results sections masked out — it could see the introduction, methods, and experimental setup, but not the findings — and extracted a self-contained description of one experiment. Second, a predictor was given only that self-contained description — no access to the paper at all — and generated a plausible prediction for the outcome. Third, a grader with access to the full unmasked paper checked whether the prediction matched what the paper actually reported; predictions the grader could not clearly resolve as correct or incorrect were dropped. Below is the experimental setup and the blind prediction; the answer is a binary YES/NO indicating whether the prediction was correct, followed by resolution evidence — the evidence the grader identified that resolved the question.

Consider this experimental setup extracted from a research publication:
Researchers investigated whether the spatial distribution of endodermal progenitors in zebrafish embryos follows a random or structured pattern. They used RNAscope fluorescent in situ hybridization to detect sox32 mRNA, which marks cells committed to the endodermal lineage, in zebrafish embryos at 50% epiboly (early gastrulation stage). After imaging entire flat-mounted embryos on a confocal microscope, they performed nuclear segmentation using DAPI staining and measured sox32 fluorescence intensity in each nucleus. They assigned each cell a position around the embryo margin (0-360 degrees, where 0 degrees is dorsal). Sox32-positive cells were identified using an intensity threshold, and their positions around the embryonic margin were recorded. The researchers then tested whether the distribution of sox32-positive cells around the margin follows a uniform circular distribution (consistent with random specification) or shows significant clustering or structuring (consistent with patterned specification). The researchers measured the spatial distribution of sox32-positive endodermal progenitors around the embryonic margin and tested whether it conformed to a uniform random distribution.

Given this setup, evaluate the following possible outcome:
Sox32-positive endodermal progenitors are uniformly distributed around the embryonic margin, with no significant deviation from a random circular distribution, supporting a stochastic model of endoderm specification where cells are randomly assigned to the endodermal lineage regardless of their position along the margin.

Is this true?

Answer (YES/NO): YES